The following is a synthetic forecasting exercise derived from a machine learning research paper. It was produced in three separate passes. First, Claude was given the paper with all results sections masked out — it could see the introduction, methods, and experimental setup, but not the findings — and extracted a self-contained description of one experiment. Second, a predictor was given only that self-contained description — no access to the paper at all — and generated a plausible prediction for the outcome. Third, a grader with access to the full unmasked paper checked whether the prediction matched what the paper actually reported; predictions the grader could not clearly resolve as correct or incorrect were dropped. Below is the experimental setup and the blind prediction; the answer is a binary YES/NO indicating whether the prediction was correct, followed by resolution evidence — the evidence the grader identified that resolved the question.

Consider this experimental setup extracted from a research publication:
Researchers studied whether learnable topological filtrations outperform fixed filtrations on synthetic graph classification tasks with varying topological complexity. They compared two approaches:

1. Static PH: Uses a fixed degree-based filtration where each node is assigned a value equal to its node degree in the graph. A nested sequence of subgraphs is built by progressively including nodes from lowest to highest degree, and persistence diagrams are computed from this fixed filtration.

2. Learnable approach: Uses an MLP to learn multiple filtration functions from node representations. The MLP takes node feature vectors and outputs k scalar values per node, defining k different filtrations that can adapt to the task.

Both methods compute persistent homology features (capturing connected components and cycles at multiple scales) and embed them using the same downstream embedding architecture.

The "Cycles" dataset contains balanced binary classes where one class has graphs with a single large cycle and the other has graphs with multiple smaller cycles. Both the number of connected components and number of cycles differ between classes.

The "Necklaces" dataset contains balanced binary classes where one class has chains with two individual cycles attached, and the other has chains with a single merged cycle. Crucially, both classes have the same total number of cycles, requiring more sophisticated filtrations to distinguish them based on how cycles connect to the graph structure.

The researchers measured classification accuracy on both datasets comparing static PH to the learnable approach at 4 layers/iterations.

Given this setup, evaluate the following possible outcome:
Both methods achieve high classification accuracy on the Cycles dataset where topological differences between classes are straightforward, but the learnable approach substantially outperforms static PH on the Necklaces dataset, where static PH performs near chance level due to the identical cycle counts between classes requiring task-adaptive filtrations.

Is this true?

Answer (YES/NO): YES